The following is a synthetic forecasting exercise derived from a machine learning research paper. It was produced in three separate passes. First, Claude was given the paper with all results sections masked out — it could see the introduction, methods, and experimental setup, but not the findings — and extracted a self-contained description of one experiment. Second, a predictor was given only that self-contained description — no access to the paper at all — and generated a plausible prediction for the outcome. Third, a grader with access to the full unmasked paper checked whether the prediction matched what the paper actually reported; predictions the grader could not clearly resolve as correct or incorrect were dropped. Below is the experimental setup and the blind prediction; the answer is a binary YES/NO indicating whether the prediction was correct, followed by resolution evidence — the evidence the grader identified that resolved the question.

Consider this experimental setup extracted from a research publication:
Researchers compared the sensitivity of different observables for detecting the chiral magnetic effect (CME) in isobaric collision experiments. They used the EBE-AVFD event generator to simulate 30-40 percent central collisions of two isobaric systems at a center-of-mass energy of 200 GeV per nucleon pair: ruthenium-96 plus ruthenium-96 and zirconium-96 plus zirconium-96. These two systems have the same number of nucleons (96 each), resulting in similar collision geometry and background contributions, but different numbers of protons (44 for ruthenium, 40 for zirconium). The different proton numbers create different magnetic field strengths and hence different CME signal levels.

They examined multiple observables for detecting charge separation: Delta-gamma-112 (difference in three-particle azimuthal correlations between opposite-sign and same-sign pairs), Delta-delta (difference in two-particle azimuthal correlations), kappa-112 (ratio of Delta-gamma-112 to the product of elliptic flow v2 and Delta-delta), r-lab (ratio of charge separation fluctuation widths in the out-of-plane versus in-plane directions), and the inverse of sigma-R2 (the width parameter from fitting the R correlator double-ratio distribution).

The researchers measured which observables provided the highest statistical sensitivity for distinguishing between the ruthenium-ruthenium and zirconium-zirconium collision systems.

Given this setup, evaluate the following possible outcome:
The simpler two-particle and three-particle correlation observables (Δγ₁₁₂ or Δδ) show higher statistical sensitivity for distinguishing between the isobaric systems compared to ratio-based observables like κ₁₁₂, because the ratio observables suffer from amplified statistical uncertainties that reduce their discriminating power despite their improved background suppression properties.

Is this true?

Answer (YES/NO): NO